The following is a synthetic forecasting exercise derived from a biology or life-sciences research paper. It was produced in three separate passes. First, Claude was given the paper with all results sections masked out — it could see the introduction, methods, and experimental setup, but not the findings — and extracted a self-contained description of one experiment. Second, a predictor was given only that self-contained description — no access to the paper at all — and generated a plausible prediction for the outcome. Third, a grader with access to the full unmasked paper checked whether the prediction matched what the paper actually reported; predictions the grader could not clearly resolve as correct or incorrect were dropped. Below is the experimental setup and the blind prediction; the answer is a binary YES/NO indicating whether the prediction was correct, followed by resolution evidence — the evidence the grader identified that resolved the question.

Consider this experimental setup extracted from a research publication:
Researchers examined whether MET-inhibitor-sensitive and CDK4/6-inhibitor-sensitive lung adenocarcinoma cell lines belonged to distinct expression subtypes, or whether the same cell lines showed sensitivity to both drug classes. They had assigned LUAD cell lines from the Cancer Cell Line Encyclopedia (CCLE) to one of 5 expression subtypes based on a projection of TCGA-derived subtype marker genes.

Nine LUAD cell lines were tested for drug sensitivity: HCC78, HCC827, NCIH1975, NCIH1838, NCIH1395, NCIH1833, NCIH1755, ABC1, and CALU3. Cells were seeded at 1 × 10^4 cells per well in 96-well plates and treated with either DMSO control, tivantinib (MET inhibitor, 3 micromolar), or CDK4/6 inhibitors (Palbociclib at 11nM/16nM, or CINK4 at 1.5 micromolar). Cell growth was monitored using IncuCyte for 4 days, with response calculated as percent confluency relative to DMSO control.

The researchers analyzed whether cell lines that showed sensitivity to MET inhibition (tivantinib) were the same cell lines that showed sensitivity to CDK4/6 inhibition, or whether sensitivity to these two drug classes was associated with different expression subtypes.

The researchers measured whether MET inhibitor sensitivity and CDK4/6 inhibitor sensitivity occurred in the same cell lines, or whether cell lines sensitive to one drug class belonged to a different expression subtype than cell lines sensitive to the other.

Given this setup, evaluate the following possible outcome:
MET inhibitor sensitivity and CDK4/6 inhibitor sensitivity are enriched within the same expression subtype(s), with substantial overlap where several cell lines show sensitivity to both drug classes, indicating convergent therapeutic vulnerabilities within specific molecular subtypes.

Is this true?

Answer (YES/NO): YES